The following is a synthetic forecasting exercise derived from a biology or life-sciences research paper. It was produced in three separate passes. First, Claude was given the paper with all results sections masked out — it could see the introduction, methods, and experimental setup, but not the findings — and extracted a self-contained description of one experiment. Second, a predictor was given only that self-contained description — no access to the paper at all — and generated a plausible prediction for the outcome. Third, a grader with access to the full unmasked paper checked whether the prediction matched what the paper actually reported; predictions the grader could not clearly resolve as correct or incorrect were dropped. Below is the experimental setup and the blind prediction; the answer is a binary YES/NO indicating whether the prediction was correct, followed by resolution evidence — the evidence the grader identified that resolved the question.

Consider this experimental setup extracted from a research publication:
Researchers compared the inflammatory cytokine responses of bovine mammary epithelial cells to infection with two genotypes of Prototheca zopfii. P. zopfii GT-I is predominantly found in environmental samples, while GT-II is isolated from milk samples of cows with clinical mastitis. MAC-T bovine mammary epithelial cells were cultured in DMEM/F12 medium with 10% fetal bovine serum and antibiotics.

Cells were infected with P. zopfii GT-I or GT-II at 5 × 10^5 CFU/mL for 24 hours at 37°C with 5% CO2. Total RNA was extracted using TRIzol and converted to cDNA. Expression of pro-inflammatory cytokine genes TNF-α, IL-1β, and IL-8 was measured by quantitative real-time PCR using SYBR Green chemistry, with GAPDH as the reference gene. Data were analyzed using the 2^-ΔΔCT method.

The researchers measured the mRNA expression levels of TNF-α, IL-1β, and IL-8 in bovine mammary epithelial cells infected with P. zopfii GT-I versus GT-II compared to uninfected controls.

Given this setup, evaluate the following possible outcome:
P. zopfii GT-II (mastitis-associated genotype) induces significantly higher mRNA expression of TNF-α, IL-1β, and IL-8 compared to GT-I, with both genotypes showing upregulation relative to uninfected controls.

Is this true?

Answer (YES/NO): NO